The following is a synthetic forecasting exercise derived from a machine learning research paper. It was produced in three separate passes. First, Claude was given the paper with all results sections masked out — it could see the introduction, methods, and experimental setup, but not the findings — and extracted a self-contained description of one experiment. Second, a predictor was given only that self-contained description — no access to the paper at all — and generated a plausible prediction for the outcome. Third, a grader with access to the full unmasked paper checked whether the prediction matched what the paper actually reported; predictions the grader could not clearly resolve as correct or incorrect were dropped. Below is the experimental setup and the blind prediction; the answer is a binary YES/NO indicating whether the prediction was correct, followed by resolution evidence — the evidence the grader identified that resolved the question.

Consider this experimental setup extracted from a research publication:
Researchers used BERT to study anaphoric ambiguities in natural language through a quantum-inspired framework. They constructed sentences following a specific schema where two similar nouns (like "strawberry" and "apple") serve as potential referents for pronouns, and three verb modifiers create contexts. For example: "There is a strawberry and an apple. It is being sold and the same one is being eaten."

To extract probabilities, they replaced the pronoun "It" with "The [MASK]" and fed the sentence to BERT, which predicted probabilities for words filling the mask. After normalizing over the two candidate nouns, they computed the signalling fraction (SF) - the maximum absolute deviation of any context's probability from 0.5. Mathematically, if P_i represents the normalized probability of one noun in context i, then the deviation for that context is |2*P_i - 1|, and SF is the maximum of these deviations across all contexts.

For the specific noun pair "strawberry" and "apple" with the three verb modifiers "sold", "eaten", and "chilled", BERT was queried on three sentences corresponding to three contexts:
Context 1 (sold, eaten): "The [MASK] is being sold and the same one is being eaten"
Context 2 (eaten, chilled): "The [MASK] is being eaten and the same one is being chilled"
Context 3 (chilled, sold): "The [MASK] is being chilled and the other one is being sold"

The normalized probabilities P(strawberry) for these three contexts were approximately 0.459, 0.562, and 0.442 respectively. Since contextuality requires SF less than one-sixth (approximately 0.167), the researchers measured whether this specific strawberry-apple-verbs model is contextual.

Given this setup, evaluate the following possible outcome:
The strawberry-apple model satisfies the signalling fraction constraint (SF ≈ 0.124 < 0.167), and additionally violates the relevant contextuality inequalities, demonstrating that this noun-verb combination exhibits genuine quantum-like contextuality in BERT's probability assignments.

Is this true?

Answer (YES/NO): YES